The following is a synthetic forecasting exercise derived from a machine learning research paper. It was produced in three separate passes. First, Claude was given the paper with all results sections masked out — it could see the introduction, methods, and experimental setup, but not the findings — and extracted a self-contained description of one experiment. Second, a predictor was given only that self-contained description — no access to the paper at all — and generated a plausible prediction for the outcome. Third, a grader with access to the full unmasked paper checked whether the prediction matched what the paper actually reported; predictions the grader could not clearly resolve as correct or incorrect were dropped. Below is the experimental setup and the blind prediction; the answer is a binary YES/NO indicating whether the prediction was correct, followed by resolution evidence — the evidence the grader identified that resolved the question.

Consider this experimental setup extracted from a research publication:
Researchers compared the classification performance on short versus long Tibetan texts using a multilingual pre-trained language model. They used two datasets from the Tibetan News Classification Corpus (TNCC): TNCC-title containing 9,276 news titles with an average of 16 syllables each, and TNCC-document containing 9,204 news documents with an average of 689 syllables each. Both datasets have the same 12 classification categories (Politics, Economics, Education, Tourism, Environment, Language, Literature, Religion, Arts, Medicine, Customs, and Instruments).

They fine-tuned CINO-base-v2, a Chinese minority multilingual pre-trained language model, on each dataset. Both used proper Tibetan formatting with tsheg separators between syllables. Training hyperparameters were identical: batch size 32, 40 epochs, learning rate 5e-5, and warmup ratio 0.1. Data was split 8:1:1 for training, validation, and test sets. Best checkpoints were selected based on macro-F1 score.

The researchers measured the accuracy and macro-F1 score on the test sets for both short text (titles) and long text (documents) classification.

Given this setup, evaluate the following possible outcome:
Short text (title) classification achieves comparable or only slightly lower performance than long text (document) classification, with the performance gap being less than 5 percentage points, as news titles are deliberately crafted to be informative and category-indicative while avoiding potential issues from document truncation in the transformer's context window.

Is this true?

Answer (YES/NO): NO